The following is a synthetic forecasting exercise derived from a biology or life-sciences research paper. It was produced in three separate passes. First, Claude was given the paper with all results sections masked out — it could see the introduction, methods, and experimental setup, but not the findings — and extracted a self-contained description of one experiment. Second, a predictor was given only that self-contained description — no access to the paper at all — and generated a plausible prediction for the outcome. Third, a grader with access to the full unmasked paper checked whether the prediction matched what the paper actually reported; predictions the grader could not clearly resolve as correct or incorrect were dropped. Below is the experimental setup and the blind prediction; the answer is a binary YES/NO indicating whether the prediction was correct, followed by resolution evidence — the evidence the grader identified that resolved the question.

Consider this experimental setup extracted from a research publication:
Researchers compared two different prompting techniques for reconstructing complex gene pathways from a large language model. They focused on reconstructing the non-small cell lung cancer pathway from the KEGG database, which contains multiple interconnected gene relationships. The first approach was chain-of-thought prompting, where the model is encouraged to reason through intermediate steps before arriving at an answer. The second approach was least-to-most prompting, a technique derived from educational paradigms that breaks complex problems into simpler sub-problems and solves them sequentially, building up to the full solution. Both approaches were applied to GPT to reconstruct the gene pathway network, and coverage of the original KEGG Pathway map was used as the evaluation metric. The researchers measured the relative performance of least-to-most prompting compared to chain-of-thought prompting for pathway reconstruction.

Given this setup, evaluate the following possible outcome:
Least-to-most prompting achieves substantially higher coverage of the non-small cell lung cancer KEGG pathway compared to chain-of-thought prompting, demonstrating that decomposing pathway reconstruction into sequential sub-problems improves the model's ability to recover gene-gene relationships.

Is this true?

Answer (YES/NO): YES